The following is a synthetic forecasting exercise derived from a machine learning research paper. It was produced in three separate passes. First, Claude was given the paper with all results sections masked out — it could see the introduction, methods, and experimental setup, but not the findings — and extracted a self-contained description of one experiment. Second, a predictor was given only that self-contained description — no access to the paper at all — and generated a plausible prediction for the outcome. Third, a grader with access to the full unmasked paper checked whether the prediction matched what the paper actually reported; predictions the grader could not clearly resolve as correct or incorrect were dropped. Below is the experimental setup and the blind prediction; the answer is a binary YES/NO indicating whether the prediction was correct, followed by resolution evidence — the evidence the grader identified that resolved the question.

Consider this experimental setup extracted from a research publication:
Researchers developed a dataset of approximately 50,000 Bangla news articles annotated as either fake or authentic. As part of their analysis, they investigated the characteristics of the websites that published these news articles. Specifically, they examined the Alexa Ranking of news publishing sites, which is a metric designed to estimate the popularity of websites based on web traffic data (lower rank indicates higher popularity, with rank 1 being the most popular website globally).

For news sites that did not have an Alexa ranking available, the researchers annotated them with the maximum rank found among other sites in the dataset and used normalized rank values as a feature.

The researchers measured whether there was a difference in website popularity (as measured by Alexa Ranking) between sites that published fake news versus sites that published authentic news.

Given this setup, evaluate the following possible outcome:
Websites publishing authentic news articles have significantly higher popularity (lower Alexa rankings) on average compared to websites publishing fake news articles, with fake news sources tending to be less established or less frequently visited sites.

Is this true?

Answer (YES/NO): YES